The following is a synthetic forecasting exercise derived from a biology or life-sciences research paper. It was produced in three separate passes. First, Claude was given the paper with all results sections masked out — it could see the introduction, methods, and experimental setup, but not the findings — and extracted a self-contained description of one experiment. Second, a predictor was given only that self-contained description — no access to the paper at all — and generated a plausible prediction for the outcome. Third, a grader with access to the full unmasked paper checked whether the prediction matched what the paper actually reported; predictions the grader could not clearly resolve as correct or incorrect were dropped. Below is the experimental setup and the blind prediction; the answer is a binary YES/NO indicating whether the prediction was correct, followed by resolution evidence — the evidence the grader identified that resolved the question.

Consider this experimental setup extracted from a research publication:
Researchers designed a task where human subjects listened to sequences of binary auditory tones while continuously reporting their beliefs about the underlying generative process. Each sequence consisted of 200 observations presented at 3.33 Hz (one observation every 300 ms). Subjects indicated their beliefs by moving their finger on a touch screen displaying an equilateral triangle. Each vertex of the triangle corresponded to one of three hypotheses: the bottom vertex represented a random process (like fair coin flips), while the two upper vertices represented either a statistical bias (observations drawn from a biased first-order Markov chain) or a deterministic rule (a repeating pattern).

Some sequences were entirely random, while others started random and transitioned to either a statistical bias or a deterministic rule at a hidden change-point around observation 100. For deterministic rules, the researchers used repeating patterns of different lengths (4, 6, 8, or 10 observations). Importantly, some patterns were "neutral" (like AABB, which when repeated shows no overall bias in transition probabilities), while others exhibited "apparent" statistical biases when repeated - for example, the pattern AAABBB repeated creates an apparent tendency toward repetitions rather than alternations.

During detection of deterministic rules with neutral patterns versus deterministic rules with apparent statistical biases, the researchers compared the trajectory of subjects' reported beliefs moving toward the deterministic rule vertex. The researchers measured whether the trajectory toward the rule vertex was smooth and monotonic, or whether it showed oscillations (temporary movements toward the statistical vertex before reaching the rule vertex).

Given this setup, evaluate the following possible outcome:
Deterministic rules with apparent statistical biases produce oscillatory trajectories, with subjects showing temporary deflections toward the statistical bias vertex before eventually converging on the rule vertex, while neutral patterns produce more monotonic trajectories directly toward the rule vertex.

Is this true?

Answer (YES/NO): YES